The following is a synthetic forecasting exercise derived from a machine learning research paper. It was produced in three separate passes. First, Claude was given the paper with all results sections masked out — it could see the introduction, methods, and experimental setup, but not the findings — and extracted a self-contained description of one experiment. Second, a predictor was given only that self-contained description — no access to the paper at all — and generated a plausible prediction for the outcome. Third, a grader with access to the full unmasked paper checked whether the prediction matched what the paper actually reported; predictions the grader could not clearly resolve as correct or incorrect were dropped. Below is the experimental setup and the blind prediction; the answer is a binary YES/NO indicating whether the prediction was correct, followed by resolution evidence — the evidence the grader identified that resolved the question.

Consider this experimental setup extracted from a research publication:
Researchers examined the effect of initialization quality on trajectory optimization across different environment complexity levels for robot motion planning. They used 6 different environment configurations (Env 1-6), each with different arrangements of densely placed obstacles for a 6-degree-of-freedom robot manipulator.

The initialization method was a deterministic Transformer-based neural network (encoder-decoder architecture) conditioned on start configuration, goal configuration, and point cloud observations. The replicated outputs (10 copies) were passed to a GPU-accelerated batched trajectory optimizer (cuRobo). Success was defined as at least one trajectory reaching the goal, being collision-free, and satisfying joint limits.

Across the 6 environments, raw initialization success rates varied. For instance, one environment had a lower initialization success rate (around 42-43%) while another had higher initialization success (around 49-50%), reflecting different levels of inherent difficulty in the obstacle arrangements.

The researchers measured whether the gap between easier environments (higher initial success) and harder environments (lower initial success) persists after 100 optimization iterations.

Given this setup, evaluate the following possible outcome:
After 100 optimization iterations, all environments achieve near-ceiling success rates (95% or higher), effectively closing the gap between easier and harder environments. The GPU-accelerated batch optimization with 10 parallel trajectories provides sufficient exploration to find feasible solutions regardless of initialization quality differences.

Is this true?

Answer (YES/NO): NO